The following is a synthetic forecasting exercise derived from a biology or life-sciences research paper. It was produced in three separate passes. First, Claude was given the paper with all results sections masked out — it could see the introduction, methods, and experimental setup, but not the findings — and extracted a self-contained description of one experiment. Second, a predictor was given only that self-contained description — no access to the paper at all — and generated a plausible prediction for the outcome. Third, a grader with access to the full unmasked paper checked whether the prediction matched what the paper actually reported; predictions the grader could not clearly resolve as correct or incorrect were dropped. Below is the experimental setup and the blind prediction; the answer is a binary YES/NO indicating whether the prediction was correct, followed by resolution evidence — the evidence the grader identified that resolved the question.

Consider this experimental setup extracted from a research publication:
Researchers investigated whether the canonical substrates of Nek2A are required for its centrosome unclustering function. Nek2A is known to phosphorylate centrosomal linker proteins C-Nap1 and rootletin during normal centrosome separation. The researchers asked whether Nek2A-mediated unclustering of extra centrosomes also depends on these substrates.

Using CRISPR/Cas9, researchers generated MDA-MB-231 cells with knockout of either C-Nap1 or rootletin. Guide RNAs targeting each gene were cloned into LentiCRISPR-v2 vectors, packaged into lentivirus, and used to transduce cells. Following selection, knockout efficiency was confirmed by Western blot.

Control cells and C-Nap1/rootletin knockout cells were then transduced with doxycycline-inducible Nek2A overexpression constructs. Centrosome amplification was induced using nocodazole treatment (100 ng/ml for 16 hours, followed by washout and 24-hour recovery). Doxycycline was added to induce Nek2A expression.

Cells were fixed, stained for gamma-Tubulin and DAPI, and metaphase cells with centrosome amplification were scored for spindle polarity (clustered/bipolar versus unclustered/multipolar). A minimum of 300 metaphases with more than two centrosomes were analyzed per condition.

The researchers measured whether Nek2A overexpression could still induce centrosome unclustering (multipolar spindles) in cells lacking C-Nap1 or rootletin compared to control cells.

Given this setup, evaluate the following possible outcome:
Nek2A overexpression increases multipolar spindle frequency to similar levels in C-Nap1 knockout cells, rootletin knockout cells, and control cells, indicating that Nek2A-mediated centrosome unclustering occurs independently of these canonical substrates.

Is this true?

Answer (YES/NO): NO